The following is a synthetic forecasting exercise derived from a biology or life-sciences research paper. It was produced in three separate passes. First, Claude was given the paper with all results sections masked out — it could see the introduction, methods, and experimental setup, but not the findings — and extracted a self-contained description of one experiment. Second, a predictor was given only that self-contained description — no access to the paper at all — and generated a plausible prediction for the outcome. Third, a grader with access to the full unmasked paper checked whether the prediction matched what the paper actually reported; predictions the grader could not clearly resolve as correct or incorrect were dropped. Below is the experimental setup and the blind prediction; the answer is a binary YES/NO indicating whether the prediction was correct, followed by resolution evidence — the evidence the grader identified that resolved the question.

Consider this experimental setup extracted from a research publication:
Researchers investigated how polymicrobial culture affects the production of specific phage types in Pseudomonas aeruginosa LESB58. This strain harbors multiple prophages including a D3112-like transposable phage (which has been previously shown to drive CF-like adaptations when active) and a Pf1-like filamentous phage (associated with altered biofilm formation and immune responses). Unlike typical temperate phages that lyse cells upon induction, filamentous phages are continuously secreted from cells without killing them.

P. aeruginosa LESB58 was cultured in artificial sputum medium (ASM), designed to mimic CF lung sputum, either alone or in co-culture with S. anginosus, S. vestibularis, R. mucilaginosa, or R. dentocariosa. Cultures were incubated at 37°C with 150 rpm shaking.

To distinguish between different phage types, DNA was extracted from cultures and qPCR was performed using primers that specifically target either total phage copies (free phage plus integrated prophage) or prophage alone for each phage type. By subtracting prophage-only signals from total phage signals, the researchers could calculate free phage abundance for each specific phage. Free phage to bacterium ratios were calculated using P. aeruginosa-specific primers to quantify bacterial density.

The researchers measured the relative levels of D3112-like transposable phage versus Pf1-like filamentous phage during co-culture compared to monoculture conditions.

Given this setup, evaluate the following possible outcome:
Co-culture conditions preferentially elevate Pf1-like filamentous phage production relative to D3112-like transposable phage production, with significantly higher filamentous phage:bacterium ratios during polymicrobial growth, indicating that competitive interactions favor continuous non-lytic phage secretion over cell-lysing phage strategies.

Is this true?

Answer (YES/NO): YES